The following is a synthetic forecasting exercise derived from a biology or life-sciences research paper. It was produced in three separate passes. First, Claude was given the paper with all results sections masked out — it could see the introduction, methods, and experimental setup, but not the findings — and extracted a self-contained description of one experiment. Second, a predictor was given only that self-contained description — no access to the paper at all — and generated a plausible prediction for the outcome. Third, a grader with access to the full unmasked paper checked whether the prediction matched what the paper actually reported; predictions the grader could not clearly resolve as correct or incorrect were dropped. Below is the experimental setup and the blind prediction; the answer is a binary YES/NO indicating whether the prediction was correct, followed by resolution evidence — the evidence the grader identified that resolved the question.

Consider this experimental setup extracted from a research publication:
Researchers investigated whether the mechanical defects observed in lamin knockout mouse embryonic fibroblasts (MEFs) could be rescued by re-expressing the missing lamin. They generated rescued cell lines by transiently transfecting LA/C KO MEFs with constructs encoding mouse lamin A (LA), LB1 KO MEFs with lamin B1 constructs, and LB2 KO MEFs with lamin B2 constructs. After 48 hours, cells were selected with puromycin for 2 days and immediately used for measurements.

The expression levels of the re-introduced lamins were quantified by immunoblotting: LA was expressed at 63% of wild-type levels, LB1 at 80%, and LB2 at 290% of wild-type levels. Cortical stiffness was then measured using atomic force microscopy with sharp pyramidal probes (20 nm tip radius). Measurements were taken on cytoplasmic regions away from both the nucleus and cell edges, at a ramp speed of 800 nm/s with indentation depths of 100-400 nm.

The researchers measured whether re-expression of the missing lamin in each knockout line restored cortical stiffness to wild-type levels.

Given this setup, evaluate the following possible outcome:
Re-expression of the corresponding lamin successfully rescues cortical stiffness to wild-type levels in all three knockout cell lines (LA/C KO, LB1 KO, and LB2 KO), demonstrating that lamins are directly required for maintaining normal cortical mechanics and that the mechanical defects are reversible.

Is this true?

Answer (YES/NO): NO